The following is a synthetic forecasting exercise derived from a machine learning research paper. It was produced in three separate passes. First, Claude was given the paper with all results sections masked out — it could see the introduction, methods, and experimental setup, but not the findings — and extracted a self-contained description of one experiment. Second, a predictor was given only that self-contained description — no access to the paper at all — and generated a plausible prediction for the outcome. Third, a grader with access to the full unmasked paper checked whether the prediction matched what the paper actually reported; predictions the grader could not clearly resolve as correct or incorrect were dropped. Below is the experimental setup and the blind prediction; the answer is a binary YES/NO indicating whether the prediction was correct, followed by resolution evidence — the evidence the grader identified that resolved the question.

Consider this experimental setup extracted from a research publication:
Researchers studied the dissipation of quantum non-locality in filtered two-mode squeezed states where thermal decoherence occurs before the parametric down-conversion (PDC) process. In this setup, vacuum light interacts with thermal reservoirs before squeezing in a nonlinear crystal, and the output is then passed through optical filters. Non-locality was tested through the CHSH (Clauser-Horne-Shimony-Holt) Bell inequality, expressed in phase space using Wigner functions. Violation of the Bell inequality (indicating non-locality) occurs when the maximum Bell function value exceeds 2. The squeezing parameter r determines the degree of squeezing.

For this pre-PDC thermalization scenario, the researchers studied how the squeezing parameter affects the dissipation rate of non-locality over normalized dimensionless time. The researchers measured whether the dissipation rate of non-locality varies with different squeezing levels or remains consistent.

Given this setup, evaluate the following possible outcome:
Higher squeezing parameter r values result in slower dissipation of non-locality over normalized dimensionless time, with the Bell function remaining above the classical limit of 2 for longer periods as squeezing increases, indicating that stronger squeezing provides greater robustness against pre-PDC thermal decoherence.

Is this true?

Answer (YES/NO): NO